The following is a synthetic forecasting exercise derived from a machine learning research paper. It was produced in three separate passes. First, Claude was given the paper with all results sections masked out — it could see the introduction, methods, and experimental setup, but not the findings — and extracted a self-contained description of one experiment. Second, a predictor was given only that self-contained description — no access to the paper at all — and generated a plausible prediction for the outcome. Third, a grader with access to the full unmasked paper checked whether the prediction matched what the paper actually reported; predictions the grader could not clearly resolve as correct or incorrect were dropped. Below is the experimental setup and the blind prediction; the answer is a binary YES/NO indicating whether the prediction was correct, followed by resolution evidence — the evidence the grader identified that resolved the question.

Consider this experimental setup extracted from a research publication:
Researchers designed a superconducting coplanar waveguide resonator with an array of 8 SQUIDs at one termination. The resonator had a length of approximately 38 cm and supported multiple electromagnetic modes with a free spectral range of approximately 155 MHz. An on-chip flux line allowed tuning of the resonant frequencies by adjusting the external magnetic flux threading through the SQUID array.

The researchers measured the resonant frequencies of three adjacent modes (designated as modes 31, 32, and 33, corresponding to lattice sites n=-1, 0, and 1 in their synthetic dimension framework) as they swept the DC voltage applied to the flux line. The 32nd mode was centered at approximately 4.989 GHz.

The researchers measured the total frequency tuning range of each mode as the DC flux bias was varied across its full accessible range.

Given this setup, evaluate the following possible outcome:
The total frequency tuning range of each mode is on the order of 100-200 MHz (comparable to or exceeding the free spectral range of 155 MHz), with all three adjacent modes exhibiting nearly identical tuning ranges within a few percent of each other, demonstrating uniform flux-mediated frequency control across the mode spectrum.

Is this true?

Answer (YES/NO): NO